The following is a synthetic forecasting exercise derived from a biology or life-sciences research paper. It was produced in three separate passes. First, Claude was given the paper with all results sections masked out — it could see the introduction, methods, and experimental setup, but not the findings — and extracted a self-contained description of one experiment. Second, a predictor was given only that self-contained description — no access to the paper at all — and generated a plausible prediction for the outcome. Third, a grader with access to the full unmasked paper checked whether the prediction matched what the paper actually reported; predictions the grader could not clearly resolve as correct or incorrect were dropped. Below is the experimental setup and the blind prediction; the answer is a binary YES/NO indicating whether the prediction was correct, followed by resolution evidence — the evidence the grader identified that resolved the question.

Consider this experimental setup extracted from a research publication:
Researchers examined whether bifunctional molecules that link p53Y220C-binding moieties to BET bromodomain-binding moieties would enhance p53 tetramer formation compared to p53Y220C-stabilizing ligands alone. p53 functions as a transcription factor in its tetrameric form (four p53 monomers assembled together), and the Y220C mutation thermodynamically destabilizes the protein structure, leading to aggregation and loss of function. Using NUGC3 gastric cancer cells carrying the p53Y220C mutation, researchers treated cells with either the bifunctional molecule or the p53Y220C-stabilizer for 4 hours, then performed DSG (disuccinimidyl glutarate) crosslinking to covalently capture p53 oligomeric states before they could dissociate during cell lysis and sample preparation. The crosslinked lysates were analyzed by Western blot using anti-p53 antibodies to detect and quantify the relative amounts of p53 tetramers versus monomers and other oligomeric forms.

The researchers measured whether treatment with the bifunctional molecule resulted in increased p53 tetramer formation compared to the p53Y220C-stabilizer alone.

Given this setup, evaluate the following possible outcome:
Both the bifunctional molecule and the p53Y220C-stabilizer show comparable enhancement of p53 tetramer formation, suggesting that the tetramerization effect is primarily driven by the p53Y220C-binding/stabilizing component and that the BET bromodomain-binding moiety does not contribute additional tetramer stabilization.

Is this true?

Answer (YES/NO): NO